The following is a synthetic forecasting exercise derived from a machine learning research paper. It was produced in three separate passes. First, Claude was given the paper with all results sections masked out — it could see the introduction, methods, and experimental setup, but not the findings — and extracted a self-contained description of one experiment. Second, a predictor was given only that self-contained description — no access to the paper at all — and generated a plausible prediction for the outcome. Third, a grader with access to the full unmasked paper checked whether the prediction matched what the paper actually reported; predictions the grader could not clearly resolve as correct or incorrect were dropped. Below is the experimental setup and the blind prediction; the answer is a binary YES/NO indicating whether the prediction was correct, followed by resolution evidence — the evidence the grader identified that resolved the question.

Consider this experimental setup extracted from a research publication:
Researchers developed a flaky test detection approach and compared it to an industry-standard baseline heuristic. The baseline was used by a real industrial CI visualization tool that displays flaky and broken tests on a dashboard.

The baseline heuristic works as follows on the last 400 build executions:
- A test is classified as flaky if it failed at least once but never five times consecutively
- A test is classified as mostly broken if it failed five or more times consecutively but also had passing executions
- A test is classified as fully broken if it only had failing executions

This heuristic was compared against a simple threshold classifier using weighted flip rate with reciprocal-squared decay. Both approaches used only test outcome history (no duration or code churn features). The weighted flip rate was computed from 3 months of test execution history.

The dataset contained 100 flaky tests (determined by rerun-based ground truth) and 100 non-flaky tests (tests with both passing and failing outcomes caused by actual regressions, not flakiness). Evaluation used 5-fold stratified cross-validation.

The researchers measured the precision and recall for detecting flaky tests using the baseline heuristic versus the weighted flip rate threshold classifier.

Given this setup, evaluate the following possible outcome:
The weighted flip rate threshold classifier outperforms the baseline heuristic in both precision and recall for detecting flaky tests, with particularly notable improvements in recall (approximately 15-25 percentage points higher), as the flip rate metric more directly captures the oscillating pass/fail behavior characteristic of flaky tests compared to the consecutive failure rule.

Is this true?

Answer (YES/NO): NO